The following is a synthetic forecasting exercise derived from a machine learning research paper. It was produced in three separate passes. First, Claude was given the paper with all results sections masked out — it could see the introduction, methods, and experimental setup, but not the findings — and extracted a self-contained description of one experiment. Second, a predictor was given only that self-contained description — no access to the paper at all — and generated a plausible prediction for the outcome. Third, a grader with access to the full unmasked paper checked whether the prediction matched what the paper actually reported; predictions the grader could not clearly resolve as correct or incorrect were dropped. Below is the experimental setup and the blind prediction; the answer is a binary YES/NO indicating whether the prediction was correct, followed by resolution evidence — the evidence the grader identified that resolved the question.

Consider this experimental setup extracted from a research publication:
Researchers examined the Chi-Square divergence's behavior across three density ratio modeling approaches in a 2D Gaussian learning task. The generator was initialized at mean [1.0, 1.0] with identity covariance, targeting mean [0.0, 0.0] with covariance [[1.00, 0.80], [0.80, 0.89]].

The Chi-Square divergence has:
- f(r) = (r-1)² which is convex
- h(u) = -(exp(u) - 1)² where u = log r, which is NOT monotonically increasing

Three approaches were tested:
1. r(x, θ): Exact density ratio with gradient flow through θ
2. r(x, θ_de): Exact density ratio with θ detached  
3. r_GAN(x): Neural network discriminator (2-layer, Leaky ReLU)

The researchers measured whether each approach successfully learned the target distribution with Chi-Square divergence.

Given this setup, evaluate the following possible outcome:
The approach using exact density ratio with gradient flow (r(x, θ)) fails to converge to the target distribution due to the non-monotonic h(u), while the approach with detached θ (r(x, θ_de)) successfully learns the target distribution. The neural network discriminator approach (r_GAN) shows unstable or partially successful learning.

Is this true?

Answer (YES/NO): NO